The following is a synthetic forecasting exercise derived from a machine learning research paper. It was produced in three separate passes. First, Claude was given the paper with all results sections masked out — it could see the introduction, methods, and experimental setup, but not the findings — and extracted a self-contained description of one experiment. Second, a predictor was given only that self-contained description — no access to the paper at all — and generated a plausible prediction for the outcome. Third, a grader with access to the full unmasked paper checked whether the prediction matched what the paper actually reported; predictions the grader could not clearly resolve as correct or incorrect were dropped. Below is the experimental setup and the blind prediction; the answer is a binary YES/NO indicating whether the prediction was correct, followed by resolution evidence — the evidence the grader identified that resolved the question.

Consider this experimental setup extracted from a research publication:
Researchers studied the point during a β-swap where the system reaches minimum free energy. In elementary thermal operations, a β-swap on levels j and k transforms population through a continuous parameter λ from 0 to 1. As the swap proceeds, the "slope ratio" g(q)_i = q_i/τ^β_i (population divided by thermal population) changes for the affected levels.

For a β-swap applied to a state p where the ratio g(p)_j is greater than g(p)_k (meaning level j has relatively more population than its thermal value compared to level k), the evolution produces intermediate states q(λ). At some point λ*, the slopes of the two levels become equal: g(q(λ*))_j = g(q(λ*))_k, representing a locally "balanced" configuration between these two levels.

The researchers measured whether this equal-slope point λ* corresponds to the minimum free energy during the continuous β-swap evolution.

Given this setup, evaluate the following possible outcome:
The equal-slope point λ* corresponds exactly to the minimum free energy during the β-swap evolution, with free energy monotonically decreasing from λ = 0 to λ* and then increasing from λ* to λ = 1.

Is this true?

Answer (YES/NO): YES